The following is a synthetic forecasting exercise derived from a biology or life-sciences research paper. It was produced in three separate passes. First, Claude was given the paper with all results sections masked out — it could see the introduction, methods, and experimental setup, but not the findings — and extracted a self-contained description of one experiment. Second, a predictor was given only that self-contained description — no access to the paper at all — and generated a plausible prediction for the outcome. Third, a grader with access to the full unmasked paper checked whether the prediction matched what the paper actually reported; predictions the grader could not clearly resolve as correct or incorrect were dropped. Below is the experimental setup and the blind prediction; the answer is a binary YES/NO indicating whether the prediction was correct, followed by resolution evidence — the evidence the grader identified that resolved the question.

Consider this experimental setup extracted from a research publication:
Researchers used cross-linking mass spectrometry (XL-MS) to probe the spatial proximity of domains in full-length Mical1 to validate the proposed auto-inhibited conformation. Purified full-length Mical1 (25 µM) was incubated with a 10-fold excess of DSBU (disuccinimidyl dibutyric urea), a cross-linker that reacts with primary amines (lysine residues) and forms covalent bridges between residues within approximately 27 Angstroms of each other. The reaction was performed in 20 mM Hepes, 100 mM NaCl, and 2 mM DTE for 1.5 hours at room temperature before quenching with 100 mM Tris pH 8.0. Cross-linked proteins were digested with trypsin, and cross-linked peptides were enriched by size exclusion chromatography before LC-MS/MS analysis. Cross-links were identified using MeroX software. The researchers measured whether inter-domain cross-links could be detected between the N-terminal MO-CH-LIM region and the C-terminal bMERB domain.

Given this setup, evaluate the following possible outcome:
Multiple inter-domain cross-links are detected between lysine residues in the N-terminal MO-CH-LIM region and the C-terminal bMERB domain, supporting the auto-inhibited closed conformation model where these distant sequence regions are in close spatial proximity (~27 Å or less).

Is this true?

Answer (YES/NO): YES